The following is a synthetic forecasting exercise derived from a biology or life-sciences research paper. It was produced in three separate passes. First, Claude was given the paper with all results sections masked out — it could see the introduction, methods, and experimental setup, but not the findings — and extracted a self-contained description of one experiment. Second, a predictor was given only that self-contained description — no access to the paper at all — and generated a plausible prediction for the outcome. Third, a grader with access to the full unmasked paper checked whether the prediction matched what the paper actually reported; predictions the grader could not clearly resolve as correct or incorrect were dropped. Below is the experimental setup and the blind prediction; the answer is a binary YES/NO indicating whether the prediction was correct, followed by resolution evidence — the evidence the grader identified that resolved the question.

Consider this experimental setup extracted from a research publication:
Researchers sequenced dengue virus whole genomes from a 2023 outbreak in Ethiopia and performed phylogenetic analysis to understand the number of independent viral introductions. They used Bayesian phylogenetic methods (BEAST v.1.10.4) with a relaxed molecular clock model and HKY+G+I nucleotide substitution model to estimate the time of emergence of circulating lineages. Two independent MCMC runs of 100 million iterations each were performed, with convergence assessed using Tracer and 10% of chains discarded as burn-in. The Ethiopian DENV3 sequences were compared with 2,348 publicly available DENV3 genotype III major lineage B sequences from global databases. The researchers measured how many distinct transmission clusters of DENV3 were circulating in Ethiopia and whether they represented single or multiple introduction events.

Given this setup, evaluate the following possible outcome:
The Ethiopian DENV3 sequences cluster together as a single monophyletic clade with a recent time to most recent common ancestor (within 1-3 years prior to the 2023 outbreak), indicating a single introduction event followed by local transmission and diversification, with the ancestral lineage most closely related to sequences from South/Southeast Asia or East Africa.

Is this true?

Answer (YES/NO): NO